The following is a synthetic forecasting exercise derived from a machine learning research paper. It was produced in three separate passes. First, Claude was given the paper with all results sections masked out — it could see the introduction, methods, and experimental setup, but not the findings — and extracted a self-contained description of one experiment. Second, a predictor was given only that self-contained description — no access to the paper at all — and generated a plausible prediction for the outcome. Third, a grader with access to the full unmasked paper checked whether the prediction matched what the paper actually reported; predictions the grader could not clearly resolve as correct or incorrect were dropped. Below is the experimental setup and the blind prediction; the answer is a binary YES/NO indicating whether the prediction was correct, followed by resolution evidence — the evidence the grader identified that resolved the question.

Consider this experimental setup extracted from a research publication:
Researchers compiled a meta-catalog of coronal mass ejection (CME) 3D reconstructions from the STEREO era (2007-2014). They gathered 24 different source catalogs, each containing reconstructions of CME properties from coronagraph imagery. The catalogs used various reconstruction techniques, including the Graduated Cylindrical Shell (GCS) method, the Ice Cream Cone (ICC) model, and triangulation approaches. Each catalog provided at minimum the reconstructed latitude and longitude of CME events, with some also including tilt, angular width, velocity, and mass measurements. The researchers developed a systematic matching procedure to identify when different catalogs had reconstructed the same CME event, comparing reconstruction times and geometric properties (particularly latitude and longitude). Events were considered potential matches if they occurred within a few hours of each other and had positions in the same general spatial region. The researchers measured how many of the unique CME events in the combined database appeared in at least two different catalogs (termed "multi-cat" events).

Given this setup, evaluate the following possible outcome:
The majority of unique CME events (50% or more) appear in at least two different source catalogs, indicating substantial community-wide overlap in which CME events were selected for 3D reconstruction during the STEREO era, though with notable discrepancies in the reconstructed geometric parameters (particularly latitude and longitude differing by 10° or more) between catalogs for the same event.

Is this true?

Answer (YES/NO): NO